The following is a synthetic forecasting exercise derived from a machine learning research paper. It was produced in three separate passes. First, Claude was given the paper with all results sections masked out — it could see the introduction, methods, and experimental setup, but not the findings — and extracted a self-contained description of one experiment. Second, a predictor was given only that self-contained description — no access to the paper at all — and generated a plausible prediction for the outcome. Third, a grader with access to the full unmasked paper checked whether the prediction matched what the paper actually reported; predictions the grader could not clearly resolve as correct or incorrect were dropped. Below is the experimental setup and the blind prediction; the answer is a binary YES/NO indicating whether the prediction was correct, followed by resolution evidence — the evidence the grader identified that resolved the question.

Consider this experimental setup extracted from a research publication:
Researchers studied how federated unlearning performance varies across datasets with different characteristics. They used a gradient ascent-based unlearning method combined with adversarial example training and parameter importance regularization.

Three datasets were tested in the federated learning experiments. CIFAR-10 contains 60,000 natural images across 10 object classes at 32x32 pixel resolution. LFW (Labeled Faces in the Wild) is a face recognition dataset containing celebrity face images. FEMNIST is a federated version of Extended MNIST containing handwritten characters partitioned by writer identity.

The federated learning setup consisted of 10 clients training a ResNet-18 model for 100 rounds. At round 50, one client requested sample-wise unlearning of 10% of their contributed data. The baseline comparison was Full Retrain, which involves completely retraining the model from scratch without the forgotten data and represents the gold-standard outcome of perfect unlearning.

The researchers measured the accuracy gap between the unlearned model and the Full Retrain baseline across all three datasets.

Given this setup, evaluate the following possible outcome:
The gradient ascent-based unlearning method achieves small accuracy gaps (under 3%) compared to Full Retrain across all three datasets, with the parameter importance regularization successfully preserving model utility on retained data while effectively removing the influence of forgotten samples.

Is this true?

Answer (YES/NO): YES